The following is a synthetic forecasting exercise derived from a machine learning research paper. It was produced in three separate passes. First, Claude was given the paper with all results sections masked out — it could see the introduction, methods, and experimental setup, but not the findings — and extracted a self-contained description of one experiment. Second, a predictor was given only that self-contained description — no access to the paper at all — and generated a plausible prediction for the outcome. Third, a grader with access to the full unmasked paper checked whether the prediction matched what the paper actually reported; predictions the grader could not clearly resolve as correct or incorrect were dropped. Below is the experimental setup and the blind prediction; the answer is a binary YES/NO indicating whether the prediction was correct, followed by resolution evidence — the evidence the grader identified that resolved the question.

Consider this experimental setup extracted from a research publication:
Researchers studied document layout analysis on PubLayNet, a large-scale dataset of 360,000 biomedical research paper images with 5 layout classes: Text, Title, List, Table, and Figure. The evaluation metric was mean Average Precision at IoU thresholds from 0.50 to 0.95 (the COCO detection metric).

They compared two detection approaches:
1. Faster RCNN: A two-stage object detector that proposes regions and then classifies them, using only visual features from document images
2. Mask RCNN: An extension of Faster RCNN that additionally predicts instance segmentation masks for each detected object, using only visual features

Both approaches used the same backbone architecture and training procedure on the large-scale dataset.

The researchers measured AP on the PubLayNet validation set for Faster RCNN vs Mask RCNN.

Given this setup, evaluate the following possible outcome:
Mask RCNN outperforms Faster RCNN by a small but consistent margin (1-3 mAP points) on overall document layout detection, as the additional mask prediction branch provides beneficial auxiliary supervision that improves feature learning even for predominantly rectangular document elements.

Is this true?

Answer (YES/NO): NO